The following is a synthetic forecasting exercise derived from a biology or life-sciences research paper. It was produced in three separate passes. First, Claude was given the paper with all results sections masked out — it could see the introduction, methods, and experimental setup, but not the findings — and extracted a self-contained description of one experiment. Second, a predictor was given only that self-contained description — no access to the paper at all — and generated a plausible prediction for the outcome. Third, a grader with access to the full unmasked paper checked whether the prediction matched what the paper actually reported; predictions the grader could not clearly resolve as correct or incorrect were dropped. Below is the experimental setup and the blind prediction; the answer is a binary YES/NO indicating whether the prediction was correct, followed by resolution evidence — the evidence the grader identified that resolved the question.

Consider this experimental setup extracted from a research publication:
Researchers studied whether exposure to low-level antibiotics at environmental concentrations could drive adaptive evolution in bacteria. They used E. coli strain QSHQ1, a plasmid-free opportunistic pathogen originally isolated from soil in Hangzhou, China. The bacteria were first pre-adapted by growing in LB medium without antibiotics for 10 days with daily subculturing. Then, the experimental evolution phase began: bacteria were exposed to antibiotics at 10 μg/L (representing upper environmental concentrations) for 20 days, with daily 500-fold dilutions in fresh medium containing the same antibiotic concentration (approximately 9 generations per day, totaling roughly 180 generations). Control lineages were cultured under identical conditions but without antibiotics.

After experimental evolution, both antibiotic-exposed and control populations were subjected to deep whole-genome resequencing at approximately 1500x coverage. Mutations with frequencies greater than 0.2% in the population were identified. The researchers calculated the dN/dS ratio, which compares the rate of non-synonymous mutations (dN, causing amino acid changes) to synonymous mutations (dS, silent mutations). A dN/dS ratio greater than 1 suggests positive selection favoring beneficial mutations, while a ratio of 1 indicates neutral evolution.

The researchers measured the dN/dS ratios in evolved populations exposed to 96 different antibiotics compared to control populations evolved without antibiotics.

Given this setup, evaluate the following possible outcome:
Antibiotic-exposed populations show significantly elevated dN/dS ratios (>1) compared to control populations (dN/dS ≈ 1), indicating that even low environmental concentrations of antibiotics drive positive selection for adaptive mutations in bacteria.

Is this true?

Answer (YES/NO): YES